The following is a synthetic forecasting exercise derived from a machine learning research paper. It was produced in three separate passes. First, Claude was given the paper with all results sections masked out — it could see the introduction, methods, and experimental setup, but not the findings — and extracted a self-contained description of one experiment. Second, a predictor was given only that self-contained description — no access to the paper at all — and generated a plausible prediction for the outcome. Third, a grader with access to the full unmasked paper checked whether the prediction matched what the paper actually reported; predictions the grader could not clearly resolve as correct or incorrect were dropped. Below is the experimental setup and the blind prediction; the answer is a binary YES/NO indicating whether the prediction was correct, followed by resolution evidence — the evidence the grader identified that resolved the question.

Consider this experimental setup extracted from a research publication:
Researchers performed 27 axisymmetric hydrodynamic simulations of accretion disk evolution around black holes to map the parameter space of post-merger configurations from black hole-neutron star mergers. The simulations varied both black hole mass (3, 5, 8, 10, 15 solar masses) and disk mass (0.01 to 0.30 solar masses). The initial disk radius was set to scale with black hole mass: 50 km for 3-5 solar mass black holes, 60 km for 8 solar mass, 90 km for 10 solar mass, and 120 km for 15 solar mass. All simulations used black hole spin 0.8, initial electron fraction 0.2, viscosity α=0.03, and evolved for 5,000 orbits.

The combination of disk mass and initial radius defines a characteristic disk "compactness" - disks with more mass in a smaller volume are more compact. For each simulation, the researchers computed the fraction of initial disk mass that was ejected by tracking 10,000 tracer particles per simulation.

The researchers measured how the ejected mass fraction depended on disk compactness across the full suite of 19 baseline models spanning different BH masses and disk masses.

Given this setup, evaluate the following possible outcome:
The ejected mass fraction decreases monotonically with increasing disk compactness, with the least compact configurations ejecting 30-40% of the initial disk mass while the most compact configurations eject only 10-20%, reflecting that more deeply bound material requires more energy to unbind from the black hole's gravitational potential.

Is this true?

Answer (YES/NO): NO